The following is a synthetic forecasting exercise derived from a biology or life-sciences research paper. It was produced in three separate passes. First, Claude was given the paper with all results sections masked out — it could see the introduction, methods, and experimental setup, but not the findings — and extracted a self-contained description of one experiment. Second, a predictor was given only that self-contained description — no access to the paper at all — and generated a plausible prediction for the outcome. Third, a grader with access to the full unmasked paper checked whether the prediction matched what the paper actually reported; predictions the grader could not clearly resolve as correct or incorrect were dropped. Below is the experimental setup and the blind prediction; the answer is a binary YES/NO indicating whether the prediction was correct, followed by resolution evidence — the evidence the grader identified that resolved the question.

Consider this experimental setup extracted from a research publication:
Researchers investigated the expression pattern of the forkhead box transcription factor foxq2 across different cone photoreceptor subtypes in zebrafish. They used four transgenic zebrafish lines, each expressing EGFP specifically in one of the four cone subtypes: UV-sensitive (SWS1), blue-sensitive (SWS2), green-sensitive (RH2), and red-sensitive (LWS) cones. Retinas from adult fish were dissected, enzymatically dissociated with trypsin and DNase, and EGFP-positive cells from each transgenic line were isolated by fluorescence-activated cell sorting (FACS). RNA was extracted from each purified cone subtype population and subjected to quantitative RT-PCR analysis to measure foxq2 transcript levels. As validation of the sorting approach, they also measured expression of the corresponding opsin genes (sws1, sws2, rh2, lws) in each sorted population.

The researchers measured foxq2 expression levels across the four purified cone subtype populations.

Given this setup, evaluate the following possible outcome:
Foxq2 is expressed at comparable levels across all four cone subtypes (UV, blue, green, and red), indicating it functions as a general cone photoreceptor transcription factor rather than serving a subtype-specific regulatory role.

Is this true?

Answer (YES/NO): NO